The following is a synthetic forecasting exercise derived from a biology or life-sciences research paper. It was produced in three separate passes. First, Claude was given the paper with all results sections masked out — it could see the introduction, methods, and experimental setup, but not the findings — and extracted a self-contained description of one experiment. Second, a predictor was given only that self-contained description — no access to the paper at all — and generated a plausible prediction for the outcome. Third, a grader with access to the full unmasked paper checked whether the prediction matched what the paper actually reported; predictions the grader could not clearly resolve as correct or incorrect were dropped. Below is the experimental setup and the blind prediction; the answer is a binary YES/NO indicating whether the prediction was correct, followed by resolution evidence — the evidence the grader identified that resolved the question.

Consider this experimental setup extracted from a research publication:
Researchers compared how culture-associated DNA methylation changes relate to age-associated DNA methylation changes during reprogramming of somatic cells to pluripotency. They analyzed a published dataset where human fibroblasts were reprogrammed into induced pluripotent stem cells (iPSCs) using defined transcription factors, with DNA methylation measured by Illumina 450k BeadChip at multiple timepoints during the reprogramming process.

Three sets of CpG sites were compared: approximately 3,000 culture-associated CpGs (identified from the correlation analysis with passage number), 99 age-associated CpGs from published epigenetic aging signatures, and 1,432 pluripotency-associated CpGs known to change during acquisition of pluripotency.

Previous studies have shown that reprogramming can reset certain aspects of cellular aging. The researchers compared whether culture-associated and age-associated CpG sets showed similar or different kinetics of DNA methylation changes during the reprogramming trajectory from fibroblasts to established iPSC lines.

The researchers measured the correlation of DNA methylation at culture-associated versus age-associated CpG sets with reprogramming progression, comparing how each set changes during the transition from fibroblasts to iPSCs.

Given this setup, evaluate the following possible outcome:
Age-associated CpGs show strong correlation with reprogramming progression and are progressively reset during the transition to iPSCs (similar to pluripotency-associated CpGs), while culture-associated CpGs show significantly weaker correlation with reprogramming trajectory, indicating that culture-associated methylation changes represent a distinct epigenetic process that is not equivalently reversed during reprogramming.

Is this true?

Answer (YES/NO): NO